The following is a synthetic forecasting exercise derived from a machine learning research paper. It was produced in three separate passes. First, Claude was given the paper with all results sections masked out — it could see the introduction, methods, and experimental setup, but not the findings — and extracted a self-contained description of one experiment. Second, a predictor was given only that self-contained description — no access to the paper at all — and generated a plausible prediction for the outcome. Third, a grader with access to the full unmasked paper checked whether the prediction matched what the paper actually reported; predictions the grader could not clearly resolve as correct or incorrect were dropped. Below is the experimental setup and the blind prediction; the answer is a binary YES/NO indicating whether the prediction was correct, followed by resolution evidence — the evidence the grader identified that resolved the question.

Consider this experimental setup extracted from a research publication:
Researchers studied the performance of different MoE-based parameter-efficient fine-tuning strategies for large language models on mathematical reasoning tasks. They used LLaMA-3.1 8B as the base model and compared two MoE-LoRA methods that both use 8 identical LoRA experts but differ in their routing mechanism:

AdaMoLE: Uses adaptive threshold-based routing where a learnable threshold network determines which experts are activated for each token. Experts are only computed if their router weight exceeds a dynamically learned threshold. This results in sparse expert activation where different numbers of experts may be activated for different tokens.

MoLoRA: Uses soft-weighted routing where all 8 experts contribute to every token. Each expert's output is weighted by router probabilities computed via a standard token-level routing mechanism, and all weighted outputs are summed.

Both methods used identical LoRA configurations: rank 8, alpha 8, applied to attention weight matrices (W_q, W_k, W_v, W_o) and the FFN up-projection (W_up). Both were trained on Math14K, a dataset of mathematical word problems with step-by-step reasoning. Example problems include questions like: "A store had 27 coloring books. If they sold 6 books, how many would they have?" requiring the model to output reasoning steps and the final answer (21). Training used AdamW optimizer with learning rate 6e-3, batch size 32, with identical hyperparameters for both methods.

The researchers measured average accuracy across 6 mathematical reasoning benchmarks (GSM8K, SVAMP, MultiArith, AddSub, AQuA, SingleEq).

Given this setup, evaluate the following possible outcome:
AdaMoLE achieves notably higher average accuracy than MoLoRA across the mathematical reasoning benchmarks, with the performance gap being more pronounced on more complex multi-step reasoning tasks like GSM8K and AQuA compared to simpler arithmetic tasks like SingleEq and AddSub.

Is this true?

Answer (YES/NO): NO